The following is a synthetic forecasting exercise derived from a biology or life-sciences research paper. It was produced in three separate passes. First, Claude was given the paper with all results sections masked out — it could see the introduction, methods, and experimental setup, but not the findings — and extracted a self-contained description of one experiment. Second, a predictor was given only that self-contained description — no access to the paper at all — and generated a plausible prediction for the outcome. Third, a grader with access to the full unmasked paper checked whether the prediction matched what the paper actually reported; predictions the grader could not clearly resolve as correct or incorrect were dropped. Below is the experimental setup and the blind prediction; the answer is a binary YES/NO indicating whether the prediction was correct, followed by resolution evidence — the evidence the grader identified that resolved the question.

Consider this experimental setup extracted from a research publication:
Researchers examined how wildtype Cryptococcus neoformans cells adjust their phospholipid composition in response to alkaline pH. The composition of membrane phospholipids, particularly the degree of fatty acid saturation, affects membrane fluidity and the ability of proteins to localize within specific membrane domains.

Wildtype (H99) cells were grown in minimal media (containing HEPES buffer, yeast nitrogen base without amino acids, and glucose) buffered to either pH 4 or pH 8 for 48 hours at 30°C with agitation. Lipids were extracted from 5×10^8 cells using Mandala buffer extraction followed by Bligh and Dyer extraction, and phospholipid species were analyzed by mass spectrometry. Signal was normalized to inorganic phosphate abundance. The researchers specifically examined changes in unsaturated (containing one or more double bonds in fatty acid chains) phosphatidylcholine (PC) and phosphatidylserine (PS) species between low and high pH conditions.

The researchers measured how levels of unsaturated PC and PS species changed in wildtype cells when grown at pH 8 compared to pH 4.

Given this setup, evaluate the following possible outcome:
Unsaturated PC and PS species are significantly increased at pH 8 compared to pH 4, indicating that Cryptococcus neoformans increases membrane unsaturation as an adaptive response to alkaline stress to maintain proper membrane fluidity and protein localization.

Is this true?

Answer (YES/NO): NO